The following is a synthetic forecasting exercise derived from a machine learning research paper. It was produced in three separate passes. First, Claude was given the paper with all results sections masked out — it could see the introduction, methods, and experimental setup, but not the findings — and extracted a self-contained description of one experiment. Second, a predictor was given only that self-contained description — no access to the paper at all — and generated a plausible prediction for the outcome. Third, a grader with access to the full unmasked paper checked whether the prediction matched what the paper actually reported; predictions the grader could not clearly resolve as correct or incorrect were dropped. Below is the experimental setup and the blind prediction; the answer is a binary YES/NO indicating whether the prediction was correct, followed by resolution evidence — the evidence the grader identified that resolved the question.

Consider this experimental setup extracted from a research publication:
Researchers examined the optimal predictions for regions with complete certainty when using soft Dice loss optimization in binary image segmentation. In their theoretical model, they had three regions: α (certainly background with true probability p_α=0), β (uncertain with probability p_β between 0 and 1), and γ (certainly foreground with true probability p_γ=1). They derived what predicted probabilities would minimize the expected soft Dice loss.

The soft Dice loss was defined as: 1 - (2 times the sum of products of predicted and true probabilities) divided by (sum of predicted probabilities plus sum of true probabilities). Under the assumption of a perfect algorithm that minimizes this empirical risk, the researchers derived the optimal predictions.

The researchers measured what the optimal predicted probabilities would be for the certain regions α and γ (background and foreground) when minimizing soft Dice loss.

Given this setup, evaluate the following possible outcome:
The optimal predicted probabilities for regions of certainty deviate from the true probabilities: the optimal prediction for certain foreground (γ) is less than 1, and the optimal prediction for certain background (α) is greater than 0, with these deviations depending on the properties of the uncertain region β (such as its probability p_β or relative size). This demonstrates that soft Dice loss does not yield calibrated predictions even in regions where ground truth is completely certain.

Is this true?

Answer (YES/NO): NO